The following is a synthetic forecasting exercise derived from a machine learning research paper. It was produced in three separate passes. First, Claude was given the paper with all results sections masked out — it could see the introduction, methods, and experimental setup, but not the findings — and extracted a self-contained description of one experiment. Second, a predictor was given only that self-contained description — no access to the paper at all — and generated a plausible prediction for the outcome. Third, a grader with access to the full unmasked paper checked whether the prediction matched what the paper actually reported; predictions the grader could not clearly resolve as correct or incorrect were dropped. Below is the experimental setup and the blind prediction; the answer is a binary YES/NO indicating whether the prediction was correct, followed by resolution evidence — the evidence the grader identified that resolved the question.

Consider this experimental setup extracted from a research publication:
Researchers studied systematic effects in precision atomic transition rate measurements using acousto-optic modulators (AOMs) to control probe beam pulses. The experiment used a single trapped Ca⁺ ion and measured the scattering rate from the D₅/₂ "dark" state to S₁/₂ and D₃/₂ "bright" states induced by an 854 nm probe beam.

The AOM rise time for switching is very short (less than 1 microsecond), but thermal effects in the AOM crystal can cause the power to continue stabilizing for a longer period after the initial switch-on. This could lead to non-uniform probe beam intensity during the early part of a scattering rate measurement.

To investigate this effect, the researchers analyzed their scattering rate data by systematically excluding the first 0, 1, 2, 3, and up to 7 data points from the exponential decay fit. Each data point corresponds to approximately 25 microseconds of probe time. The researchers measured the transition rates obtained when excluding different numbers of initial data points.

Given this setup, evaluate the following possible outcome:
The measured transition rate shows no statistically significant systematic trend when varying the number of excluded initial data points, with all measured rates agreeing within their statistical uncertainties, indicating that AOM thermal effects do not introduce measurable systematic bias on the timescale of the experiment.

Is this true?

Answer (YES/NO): NO